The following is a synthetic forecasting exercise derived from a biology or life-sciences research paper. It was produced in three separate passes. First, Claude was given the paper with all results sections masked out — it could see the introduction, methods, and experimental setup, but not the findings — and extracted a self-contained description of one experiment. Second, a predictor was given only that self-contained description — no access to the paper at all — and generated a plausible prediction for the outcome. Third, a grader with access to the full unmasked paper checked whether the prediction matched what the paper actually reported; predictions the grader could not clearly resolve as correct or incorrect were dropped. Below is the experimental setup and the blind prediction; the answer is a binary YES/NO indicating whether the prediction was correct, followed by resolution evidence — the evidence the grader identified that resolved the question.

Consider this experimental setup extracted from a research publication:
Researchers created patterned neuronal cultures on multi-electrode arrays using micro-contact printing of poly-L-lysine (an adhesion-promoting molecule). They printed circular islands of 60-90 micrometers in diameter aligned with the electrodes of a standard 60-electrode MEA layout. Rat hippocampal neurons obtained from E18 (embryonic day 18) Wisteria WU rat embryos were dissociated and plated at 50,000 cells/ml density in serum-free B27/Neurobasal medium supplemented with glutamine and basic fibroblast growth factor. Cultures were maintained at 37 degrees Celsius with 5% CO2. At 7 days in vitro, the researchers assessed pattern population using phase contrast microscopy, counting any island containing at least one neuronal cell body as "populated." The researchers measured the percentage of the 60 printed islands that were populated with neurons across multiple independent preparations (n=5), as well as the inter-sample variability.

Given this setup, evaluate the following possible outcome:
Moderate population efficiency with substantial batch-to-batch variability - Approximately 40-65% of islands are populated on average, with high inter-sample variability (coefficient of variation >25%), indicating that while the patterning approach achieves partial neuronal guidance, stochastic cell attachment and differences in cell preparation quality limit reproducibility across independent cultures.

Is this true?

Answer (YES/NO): NO